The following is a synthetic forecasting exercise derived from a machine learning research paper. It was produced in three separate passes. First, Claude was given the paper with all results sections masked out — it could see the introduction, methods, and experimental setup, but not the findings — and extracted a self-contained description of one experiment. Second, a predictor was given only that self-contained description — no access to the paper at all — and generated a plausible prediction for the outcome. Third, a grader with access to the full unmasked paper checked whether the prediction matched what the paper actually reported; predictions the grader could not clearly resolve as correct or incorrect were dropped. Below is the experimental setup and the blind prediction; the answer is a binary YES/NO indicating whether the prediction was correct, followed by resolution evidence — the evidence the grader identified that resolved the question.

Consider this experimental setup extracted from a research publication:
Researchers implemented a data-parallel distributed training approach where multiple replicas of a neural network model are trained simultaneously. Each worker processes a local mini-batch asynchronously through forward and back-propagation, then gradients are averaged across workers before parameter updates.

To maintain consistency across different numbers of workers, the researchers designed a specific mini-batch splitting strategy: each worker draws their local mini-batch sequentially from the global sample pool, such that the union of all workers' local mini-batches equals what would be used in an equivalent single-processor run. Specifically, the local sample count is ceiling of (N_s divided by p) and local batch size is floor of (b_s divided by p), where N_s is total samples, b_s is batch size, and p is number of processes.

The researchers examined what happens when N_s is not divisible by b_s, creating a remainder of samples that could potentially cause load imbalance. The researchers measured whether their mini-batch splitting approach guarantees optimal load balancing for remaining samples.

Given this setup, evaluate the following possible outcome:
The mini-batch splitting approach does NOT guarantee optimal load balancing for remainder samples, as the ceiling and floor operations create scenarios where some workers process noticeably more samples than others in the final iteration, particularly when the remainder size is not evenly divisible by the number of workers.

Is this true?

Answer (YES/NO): NO